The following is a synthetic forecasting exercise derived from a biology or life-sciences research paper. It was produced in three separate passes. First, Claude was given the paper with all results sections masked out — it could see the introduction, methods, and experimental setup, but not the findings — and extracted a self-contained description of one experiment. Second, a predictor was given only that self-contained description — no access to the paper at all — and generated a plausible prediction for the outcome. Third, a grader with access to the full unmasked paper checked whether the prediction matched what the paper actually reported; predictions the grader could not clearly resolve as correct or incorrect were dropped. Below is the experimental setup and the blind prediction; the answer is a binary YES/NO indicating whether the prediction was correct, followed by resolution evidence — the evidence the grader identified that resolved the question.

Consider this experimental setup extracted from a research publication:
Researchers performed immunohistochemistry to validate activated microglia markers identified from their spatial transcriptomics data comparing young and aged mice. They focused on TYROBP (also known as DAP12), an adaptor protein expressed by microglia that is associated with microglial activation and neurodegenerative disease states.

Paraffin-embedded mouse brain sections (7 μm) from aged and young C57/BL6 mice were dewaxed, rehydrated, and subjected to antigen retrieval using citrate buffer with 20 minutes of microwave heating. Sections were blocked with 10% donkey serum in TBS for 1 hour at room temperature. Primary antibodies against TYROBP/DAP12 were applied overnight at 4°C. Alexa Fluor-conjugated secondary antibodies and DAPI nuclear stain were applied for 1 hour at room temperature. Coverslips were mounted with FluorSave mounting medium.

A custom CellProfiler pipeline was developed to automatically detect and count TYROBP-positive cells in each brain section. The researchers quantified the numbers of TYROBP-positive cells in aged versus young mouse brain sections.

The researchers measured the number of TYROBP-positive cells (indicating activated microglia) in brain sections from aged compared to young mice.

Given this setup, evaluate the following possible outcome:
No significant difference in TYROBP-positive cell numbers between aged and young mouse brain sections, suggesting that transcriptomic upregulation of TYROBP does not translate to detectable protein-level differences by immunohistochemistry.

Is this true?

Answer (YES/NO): NO